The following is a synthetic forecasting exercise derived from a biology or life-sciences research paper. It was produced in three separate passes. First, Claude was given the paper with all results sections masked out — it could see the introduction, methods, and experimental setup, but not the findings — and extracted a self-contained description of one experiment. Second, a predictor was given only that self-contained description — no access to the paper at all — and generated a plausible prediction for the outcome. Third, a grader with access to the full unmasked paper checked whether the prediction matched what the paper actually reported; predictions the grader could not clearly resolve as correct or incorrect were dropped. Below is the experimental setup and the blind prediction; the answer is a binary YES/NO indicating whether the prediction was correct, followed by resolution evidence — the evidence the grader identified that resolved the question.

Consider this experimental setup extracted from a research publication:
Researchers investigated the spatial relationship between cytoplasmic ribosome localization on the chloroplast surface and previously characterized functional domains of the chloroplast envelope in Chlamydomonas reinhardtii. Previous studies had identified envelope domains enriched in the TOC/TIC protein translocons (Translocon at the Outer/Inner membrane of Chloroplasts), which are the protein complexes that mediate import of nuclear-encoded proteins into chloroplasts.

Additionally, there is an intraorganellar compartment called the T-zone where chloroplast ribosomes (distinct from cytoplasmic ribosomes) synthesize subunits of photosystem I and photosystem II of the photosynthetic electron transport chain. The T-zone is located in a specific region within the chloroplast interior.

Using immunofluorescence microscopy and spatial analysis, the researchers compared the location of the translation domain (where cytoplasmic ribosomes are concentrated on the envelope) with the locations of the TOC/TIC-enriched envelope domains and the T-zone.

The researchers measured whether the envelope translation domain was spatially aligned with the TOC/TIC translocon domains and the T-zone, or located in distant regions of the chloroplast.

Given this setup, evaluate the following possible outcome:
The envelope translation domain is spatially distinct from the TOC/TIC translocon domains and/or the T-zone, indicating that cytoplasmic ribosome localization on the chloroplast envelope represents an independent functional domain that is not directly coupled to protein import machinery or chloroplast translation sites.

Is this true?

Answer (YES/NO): NO